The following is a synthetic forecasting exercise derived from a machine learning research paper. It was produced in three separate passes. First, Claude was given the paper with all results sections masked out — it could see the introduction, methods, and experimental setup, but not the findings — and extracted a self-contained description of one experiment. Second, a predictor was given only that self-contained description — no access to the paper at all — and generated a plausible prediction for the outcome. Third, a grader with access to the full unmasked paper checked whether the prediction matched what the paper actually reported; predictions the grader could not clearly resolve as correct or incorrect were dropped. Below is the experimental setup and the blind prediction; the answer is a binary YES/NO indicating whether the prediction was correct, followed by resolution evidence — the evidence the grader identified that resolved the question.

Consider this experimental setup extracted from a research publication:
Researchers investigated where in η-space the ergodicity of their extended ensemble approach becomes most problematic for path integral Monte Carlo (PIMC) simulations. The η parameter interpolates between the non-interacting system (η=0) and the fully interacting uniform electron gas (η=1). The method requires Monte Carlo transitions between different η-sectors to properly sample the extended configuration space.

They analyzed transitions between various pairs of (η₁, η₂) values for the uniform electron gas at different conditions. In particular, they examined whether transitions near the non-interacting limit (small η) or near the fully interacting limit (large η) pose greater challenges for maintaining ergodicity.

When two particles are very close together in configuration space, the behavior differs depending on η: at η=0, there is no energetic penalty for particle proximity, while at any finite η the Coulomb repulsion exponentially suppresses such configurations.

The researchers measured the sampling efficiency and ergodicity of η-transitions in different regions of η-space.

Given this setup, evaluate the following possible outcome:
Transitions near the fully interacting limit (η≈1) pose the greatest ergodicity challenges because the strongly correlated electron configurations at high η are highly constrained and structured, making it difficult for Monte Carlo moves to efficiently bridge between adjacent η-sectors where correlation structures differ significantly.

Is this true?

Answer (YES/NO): NO